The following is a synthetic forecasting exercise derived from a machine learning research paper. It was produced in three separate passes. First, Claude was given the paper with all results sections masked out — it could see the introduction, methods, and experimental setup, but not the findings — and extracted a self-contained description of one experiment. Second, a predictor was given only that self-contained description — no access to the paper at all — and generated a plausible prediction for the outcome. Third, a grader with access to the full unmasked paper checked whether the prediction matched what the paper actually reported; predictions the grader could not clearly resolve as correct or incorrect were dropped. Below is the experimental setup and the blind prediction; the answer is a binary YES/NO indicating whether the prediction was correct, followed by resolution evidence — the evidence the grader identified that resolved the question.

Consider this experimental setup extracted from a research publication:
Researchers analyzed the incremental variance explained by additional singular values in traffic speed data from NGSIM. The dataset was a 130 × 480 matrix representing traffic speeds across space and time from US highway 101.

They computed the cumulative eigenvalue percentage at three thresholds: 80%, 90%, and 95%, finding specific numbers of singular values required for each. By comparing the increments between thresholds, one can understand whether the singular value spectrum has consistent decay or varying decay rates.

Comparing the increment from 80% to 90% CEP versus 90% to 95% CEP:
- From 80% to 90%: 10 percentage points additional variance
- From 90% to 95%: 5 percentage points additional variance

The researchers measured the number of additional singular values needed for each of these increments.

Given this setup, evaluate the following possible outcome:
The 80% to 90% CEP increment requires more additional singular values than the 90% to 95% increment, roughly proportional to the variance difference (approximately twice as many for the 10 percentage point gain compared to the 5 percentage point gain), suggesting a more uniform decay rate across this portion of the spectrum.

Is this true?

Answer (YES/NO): NO